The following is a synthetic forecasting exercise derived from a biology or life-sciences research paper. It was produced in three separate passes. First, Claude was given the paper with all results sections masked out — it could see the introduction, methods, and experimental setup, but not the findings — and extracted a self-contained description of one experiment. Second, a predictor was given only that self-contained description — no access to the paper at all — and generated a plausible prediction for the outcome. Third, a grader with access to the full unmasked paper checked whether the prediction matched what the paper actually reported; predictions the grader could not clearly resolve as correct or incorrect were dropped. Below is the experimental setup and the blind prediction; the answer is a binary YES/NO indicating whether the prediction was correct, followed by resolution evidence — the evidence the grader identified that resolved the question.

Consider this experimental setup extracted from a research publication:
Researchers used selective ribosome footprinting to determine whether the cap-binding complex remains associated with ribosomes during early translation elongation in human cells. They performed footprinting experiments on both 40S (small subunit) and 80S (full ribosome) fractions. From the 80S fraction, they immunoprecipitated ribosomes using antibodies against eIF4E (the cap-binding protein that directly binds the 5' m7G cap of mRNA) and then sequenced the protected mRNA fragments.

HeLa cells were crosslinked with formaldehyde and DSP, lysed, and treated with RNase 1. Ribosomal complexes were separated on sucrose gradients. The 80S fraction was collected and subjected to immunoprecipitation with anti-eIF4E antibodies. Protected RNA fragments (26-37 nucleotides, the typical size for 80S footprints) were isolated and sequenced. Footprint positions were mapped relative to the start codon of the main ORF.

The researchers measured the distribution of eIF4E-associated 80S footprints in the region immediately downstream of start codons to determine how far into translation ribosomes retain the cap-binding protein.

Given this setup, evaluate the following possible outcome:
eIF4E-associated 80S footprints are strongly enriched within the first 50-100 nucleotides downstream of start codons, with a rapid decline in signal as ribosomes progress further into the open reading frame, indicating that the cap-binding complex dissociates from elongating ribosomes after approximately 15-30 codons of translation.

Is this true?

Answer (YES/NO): NO